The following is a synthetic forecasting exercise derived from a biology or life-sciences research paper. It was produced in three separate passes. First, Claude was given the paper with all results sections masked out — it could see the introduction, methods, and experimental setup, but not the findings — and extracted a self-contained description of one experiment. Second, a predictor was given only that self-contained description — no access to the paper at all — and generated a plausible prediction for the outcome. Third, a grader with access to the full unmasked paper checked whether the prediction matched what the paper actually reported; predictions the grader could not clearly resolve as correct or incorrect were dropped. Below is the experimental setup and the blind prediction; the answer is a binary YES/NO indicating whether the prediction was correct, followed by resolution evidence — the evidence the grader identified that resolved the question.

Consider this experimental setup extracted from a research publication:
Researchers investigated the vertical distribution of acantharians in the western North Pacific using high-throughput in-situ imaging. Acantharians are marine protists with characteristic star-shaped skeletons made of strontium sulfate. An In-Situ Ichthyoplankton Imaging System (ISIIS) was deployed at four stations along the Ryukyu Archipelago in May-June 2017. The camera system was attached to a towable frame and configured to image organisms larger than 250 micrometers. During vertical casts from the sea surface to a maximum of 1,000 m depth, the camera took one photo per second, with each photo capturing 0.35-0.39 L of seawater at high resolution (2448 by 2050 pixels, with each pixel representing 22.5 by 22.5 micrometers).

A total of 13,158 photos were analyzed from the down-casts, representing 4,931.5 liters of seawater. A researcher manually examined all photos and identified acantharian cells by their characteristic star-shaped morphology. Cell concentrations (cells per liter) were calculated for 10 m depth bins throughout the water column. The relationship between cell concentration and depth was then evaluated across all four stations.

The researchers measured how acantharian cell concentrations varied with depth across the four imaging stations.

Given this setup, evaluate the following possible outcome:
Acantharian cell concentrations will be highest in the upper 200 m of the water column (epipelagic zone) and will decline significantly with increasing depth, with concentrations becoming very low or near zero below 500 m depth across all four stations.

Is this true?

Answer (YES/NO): YES